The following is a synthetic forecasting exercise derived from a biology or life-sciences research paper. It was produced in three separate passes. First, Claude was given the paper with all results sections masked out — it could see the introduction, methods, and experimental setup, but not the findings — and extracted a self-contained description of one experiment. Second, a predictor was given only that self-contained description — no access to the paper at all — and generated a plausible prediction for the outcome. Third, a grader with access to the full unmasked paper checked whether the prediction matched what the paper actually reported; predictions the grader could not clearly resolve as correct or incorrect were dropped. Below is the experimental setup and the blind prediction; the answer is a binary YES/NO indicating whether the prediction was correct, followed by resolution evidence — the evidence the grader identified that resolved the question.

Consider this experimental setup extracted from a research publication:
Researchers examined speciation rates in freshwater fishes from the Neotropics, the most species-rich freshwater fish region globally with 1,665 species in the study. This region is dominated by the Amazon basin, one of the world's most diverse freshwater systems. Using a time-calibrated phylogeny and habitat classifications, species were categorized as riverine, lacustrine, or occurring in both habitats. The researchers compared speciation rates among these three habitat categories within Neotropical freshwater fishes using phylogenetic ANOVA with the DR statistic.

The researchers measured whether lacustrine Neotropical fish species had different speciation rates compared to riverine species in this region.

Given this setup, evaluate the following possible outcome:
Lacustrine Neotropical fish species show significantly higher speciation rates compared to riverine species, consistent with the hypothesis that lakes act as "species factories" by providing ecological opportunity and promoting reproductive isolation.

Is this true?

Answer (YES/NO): YES